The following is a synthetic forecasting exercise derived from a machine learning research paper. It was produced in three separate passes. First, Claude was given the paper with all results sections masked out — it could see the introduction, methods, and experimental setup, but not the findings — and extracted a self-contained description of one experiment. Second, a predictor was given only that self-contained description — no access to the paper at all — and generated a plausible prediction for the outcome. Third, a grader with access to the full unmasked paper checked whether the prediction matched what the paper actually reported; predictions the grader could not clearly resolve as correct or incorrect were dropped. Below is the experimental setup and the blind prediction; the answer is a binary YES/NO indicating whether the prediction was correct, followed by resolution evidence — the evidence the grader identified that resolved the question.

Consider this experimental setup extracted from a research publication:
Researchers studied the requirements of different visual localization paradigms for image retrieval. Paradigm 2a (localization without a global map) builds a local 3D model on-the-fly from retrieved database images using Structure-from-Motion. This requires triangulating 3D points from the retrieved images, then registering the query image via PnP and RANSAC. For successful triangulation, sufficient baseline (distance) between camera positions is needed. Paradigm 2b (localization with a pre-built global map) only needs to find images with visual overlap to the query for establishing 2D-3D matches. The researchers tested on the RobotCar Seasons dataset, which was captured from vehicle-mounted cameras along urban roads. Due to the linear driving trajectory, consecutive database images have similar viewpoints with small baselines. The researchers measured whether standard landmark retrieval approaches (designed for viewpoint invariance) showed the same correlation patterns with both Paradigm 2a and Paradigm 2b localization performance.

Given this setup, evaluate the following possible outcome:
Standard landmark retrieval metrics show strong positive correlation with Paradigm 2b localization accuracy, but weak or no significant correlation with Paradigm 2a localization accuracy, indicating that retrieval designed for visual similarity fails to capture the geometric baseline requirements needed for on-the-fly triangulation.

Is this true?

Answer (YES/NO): NO